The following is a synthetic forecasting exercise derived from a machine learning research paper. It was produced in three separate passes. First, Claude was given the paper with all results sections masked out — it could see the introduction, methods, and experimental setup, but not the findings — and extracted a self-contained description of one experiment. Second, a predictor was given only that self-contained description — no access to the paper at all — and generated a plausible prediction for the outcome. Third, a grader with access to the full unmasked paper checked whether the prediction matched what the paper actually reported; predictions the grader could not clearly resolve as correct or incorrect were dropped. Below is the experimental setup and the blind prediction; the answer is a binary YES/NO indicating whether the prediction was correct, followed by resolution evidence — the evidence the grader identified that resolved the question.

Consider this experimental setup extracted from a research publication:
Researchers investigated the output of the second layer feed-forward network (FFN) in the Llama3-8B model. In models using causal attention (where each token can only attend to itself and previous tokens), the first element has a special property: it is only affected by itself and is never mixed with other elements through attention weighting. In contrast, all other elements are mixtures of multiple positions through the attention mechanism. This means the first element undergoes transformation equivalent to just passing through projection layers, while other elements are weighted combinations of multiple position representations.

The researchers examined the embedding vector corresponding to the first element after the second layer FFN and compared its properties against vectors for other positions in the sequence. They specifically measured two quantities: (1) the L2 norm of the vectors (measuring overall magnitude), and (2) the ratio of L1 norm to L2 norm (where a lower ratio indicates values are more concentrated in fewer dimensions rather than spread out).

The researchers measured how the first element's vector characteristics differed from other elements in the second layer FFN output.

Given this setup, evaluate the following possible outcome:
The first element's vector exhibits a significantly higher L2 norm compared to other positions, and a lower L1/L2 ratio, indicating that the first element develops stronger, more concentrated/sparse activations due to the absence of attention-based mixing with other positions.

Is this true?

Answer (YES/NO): YES